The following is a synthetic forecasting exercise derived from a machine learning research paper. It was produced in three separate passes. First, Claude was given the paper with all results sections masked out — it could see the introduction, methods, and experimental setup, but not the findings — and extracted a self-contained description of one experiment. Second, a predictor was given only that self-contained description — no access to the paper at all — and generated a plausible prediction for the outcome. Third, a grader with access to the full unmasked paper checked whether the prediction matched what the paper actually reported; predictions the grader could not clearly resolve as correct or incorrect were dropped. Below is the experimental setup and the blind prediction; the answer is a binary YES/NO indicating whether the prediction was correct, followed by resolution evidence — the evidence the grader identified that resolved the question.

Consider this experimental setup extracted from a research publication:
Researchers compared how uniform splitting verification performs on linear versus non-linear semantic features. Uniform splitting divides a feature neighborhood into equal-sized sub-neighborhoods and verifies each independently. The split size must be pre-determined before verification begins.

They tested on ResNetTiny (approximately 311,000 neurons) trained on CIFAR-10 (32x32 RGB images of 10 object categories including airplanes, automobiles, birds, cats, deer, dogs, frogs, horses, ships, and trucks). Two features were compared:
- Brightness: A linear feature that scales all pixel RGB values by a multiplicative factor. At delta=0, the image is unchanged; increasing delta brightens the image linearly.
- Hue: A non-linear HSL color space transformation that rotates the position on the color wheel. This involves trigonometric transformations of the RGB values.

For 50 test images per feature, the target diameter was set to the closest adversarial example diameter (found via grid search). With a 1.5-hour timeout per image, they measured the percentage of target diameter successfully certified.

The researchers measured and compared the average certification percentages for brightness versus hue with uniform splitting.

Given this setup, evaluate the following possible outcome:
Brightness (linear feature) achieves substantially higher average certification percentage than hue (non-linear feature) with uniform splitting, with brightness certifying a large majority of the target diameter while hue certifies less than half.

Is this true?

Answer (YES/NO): NO